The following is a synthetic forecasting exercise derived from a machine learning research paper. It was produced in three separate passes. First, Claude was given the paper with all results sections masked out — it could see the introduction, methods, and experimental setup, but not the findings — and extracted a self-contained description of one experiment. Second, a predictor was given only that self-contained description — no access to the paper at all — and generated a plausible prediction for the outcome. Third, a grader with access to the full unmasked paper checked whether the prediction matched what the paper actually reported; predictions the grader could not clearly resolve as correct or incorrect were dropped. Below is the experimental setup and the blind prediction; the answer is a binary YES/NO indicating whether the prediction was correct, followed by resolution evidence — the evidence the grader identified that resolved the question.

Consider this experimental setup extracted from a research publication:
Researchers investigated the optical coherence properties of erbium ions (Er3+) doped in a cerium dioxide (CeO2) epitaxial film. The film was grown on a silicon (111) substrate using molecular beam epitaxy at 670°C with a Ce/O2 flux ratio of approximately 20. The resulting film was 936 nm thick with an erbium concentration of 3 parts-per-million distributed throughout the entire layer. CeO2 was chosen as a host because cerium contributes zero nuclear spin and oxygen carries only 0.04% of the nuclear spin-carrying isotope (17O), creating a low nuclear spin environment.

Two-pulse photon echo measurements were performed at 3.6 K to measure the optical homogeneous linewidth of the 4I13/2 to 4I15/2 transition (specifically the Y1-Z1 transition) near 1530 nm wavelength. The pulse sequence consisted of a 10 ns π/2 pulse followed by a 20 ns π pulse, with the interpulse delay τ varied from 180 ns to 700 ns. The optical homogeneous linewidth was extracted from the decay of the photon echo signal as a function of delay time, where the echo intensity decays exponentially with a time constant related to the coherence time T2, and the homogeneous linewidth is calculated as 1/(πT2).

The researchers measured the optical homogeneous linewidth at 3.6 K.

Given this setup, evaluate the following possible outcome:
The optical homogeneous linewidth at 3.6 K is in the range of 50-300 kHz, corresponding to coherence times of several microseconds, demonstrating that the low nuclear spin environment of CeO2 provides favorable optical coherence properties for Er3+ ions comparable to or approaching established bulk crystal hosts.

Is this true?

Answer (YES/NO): NO